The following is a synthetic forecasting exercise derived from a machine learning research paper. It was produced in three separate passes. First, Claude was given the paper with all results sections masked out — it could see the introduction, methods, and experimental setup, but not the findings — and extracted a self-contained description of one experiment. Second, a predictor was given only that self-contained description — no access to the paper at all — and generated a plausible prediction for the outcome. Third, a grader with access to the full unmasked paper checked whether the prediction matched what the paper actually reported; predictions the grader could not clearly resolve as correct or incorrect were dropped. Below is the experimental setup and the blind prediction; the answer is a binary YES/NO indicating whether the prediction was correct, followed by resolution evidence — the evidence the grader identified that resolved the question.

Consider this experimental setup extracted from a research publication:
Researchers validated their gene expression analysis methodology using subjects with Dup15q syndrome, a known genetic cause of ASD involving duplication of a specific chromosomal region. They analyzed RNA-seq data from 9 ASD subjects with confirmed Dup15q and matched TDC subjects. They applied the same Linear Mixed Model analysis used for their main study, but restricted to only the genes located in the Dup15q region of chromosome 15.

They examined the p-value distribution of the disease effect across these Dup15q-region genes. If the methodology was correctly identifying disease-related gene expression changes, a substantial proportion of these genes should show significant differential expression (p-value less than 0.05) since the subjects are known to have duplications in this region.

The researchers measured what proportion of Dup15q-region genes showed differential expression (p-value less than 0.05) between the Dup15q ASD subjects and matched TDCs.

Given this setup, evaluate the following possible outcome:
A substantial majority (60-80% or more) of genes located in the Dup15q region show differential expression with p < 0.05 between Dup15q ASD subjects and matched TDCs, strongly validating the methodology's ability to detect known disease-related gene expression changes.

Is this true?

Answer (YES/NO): NO